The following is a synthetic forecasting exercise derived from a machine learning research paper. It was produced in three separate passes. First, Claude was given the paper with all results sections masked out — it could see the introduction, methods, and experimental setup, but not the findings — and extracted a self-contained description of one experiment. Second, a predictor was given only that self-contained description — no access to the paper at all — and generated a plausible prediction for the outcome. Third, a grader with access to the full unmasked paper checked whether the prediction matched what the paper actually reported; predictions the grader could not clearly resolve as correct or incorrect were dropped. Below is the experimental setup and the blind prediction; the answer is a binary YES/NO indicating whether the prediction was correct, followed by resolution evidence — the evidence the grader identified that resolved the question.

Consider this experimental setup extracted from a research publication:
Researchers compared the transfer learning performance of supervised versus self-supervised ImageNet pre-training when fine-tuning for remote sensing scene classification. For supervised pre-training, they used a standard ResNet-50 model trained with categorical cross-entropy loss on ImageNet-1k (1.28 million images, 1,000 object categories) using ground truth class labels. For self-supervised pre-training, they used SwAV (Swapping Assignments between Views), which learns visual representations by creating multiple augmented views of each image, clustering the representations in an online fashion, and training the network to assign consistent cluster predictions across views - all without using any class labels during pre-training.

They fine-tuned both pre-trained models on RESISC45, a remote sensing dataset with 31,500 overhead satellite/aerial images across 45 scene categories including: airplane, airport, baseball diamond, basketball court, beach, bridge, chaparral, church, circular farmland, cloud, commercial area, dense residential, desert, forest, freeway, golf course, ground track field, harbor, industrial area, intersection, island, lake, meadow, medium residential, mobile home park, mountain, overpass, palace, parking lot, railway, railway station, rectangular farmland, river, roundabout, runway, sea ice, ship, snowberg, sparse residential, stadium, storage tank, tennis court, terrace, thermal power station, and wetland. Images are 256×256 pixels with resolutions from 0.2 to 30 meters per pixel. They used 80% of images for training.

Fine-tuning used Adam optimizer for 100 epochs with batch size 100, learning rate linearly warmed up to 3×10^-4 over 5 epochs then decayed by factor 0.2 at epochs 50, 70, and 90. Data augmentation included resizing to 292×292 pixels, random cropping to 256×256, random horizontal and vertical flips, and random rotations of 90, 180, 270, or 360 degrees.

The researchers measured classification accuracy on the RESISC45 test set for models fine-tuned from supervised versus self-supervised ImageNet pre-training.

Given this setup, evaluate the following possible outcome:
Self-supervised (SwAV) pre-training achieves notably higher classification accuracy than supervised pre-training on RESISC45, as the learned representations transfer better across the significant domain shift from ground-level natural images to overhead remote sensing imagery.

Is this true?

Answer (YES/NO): NO